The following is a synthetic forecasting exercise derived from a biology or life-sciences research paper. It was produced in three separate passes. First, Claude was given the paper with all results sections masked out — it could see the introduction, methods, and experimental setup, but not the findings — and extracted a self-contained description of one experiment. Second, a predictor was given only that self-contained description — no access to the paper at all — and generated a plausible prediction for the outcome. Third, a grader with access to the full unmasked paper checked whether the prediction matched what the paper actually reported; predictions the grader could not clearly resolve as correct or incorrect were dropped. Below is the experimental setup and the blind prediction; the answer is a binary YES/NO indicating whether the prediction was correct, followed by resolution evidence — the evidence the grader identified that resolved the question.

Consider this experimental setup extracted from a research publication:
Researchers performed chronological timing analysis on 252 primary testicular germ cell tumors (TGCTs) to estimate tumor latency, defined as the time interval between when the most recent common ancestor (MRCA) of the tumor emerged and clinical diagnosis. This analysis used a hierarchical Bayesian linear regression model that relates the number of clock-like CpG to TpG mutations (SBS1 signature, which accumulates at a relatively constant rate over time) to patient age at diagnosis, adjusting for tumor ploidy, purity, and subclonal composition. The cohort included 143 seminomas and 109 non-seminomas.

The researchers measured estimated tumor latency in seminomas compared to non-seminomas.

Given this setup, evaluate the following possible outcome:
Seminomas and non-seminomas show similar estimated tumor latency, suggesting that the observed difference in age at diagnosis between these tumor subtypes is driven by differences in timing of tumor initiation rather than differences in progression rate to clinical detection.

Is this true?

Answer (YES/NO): NO